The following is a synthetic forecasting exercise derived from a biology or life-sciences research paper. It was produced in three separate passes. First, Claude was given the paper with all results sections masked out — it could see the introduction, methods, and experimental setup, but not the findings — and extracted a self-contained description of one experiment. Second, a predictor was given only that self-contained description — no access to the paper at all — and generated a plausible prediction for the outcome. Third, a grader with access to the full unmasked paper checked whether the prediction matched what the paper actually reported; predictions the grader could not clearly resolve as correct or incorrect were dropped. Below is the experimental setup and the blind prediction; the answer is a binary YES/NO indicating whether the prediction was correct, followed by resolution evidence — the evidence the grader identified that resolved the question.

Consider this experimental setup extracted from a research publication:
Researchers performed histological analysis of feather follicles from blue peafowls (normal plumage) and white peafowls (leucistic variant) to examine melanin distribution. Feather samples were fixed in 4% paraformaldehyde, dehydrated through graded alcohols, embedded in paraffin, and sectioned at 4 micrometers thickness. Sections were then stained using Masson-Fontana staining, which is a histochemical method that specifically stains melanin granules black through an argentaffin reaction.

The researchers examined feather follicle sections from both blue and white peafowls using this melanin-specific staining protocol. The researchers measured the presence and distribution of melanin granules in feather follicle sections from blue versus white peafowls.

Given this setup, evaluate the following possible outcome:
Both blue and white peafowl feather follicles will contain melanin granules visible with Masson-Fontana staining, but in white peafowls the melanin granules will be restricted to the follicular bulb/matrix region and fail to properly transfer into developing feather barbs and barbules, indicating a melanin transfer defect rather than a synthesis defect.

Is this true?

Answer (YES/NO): NO